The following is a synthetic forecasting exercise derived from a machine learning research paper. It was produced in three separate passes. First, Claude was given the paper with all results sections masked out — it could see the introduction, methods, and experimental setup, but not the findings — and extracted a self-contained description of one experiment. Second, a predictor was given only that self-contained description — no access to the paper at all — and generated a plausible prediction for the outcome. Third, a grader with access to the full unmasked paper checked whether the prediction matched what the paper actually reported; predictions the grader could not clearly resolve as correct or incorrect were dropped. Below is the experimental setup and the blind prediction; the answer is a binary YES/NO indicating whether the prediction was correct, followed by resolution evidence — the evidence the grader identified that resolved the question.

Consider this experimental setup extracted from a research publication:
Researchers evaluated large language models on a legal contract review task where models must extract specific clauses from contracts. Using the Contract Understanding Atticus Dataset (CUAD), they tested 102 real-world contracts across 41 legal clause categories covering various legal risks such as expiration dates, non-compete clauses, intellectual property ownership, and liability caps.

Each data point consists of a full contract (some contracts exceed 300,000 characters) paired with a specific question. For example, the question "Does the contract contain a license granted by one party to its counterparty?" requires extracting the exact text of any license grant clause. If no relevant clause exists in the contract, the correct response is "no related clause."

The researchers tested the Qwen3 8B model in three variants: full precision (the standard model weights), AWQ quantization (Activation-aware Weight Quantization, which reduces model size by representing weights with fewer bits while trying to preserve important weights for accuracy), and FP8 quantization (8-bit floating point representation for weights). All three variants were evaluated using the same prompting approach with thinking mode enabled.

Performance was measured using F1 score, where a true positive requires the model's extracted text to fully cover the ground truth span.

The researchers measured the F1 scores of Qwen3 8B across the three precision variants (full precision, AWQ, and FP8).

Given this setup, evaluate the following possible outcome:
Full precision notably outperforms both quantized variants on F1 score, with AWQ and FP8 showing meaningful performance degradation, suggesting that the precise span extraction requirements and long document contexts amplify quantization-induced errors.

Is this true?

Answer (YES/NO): NO